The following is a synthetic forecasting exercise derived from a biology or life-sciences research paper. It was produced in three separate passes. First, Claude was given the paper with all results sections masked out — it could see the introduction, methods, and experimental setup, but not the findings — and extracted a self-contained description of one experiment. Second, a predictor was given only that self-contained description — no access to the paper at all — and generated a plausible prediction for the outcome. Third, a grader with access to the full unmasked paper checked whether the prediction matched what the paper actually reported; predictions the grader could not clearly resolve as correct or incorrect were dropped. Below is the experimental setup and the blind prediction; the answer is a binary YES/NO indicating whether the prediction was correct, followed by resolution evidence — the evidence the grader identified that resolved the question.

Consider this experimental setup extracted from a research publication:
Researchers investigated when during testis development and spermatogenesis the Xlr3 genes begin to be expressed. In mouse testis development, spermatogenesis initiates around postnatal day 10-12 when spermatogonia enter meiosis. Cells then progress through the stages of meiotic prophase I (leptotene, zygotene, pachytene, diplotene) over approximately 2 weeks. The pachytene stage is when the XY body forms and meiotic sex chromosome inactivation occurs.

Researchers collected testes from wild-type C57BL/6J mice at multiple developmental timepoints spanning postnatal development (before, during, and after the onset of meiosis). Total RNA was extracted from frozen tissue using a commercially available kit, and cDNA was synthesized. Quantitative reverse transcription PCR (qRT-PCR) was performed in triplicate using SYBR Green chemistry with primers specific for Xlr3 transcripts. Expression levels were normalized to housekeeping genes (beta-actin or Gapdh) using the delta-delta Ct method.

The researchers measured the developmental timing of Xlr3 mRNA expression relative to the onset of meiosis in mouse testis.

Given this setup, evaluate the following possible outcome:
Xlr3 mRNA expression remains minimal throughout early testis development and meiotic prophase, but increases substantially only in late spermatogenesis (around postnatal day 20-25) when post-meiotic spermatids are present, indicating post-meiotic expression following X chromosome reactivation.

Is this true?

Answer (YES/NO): NO